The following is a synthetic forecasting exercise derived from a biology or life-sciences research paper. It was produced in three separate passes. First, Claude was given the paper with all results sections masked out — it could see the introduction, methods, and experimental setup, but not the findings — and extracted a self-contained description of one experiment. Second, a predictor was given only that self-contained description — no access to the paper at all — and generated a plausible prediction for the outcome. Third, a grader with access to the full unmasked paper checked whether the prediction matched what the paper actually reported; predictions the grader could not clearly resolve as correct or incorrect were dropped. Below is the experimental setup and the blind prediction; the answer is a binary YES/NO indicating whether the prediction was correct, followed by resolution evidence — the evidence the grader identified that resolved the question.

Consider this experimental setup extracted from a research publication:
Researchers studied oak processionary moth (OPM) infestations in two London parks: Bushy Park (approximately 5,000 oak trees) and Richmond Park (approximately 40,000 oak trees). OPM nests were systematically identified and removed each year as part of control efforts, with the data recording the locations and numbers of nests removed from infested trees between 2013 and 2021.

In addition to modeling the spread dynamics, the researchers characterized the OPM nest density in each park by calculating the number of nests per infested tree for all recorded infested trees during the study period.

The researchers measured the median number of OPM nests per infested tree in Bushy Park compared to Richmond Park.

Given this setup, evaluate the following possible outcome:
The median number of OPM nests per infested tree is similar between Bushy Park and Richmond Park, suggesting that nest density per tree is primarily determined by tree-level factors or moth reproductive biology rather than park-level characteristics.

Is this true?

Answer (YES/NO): NO